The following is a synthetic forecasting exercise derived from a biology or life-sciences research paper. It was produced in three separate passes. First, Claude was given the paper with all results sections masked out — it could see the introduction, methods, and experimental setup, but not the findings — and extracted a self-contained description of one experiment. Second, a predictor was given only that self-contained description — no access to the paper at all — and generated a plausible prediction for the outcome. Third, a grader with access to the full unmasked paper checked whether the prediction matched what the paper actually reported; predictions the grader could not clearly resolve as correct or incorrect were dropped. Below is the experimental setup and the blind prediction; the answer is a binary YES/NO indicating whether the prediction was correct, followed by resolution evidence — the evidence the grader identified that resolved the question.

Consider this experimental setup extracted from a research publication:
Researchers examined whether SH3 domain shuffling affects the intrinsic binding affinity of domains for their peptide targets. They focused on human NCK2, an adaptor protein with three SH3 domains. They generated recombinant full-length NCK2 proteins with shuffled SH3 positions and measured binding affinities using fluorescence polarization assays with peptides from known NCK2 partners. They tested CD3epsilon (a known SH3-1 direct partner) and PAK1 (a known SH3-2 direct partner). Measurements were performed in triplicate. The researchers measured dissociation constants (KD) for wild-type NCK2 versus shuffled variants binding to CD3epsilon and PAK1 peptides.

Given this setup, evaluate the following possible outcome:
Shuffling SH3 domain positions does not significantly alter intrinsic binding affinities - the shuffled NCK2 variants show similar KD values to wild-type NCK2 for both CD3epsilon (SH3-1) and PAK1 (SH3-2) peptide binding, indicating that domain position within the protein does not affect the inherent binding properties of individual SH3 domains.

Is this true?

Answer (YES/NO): NO